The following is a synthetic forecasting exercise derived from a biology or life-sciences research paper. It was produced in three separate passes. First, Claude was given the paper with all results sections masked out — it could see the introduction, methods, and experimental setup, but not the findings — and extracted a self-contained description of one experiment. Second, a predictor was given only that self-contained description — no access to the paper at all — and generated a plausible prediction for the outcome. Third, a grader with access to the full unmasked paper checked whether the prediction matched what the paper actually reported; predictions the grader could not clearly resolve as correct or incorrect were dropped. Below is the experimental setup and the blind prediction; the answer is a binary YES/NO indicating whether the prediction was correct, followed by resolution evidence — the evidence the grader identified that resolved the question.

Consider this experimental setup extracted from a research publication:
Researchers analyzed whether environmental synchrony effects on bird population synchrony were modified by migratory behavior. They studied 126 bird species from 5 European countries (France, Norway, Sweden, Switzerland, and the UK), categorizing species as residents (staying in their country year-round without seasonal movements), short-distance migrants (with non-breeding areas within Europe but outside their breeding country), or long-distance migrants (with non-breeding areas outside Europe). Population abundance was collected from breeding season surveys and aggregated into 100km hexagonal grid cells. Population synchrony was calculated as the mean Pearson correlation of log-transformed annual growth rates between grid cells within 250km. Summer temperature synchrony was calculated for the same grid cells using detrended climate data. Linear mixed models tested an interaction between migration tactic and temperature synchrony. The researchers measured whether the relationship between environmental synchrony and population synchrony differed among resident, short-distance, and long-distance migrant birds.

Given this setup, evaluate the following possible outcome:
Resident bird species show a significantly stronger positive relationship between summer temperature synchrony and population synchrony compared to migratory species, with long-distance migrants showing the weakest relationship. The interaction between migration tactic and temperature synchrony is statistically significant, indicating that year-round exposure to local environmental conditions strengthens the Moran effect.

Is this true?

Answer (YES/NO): NO